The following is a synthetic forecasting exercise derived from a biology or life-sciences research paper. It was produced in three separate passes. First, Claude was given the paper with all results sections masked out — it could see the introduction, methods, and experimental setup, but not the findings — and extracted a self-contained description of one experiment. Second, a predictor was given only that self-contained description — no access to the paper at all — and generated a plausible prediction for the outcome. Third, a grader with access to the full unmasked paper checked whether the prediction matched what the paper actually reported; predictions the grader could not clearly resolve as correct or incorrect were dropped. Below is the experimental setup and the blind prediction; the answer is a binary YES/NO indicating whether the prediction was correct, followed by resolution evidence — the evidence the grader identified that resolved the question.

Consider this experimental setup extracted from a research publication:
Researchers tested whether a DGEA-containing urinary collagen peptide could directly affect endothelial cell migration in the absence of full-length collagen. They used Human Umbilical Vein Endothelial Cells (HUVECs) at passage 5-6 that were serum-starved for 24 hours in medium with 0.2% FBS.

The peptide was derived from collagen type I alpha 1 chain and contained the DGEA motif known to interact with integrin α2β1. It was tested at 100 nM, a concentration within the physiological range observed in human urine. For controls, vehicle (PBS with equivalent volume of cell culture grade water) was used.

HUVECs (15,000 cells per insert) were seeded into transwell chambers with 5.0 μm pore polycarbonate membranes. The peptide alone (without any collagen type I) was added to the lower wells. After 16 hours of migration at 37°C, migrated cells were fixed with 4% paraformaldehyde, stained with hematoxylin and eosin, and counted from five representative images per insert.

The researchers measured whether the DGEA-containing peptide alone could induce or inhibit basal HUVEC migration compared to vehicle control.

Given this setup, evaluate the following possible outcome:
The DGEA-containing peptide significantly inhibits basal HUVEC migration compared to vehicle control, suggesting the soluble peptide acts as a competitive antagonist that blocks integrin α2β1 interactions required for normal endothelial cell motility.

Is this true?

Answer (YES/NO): NO